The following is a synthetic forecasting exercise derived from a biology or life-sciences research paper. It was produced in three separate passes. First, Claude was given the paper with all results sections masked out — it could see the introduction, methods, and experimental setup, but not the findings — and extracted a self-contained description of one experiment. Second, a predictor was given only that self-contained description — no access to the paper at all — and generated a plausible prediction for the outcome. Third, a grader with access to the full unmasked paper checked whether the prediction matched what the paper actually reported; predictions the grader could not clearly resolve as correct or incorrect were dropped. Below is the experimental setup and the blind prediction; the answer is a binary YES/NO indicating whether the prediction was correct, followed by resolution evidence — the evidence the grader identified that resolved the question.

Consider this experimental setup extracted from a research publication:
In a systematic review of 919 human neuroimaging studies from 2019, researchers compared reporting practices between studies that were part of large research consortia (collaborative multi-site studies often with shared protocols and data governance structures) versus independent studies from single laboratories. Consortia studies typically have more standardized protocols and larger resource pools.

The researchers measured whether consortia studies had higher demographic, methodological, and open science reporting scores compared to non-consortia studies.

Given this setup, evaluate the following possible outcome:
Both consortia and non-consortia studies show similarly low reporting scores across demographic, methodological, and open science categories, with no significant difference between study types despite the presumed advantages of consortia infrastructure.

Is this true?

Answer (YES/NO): NO